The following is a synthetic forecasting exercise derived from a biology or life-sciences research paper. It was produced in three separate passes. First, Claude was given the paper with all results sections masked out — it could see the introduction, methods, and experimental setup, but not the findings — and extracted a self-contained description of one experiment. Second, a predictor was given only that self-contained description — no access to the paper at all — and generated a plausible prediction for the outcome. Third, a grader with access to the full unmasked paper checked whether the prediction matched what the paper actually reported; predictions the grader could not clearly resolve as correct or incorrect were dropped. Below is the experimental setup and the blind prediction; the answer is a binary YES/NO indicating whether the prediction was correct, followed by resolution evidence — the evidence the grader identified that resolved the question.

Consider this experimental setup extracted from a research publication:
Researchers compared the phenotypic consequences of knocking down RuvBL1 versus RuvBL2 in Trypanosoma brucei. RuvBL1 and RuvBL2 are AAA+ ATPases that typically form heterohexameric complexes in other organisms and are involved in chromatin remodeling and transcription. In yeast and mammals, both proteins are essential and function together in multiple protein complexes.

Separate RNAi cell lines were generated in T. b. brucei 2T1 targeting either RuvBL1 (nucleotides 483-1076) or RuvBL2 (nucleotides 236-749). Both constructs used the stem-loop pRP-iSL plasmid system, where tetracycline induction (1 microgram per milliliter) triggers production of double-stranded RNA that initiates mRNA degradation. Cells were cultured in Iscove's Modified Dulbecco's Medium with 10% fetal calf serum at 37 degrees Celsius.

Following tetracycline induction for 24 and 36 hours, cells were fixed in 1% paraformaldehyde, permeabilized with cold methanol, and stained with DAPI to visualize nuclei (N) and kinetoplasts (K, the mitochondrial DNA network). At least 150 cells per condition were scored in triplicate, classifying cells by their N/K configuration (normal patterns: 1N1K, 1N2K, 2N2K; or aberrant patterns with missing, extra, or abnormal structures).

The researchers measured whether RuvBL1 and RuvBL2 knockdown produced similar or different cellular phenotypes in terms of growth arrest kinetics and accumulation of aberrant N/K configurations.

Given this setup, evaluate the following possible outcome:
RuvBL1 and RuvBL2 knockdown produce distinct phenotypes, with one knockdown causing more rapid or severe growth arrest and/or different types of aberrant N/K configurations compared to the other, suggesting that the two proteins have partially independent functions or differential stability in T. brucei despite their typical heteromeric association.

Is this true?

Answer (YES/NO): NO